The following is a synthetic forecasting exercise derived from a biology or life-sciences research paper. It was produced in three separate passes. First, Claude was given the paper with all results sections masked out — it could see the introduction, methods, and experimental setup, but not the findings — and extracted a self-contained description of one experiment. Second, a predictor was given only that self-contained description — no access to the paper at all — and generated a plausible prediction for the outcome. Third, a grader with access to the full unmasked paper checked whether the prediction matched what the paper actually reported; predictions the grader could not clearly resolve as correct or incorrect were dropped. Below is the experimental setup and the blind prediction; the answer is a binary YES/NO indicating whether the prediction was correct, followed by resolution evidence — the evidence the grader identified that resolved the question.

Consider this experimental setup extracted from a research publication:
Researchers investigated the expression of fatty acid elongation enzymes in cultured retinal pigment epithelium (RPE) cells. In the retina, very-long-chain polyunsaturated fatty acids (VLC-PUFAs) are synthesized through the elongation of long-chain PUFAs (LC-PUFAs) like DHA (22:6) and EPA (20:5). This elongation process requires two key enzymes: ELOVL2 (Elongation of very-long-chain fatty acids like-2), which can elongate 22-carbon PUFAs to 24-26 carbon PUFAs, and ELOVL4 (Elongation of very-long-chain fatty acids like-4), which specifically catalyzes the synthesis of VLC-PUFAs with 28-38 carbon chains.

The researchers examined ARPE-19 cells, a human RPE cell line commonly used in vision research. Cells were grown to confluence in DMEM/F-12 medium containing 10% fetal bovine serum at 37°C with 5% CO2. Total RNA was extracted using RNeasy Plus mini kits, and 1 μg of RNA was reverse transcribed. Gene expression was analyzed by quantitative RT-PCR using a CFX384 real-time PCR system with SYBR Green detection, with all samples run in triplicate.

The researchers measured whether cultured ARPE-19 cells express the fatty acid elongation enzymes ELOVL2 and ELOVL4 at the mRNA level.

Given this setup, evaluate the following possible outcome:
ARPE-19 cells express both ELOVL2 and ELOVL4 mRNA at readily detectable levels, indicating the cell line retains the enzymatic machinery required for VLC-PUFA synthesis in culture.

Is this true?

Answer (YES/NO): YES